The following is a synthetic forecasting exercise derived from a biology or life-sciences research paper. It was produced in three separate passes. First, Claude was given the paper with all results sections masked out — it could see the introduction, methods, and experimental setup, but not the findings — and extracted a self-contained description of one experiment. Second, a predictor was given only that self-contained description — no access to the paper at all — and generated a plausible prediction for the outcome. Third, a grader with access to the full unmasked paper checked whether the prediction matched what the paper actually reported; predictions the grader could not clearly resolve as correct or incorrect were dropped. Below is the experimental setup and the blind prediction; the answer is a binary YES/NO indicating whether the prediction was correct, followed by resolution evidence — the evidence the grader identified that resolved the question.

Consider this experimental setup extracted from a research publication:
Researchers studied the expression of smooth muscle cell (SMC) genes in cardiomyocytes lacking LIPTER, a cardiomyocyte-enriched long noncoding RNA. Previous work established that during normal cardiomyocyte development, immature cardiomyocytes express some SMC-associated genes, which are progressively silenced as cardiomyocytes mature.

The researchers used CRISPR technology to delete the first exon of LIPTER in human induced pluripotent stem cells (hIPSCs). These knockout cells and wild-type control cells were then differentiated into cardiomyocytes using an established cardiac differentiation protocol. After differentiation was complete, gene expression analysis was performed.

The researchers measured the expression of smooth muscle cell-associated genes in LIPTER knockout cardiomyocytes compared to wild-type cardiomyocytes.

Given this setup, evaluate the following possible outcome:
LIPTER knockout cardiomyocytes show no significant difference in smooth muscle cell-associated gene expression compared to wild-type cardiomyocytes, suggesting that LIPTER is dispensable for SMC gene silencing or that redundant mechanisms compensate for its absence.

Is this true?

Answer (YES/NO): NO